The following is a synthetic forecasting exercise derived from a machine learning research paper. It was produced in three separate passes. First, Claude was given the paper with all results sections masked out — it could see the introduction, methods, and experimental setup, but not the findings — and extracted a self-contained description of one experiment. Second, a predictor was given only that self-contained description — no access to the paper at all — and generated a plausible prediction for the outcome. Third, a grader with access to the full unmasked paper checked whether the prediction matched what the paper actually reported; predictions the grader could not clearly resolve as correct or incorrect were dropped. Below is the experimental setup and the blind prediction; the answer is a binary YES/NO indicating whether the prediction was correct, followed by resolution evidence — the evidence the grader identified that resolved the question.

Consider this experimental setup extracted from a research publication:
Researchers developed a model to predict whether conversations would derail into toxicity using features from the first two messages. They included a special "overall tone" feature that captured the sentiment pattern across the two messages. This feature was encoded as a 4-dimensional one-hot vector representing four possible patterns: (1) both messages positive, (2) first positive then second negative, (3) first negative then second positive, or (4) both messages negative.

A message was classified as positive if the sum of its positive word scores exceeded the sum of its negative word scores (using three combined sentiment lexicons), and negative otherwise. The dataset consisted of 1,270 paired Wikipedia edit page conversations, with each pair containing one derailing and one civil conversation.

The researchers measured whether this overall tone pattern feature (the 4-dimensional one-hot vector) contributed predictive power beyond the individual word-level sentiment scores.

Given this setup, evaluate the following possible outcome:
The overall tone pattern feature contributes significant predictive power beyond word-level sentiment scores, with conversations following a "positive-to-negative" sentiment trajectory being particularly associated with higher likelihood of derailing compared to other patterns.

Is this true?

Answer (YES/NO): NO